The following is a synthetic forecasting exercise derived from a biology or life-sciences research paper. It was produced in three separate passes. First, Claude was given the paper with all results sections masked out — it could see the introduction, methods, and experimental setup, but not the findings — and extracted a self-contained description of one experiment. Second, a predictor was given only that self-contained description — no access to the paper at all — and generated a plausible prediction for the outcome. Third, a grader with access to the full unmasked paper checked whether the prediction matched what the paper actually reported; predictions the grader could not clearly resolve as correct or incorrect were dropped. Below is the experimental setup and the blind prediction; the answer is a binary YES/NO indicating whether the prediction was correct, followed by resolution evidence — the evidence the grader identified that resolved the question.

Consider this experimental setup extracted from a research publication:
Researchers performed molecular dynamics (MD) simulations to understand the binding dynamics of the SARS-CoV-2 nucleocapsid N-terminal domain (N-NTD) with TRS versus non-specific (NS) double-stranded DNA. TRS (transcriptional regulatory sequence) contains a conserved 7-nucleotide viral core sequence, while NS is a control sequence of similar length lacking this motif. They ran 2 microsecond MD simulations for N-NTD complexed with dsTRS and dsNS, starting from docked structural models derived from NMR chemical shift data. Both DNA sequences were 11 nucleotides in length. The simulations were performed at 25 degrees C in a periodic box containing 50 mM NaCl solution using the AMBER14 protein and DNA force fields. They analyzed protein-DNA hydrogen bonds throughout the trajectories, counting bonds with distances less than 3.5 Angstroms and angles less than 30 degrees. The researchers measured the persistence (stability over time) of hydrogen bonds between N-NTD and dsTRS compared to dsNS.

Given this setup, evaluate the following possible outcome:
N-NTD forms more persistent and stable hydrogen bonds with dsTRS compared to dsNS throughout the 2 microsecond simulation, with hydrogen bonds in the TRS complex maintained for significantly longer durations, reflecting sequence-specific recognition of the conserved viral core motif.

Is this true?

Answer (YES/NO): NO